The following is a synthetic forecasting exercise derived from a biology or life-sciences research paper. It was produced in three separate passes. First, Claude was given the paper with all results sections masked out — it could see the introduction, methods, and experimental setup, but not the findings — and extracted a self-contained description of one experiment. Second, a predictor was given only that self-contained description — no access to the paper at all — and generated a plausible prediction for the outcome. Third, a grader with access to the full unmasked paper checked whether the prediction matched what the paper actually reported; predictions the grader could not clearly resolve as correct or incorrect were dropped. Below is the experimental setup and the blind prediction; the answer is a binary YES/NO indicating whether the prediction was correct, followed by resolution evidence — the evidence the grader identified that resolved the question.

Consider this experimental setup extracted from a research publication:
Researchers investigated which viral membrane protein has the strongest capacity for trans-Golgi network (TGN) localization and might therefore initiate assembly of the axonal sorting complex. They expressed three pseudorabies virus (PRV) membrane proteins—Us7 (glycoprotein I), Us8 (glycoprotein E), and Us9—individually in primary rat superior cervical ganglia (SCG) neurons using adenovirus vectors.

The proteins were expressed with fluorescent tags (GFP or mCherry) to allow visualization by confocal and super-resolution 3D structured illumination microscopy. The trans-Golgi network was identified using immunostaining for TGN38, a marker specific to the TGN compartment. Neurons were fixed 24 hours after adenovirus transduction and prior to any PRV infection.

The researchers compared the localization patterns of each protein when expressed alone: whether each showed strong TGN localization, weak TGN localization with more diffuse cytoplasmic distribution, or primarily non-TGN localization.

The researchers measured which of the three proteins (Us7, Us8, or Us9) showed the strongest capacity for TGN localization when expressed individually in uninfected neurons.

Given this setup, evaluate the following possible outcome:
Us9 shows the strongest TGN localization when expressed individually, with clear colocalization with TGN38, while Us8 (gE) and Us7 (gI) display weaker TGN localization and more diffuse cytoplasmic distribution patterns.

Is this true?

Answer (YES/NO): NO